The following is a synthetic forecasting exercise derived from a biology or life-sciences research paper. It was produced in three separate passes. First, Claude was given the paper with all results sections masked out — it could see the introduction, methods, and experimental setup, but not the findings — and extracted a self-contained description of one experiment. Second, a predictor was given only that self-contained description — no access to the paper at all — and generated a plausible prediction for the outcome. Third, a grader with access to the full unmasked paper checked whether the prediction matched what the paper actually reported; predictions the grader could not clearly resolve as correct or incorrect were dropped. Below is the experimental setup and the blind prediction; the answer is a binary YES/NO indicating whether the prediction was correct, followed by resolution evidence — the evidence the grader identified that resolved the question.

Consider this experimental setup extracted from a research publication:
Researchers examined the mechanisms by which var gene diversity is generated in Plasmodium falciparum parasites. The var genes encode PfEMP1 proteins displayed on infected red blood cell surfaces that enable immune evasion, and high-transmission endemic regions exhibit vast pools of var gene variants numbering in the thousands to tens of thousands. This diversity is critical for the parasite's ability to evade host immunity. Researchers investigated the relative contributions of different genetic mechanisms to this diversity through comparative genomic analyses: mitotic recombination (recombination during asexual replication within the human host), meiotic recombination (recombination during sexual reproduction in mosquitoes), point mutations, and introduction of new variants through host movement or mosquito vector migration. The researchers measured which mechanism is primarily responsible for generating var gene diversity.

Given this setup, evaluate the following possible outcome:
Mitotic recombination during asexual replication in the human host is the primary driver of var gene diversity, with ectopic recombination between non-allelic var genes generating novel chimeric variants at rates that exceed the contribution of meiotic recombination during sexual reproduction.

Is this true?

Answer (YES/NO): YES